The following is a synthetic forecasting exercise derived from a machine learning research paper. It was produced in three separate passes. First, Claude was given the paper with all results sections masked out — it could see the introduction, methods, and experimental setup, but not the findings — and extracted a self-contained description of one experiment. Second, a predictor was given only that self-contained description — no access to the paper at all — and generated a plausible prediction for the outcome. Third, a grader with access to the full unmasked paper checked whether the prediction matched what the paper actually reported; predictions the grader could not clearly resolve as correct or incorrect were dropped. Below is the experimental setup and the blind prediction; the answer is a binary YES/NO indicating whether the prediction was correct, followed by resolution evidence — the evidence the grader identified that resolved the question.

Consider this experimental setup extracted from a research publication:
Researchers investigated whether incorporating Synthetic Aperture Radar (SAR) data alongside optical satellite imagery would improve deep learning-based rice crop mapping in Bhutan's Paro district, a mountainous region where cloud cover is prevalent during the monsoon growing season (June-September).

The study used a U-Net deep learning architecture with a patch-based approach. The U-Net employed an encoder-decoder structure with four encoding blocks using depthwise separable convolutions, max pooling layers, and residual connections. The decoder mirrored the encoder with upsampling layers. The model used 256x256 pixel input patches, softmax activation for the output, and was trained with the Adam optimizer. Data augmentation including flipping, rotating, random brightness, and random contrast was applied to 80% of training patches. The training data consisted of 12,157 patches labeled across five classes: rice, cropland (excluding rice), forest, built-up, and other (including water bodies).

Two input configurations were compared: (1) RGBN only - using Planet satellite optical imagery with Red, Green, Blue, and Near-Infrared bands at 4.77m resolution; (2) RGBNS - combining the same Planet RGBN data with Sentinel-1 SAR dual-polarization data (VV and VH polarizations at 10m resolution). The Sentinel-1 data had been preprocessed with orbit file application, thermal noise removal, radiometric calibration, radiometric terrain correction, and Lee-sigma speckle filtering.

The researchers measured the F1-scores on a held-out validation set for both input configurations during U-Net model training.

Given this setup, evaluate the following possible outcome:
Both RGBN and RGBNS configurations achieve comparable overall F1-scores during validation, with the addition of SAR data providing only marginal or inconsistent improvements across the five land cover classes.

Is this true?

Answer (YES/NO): NO